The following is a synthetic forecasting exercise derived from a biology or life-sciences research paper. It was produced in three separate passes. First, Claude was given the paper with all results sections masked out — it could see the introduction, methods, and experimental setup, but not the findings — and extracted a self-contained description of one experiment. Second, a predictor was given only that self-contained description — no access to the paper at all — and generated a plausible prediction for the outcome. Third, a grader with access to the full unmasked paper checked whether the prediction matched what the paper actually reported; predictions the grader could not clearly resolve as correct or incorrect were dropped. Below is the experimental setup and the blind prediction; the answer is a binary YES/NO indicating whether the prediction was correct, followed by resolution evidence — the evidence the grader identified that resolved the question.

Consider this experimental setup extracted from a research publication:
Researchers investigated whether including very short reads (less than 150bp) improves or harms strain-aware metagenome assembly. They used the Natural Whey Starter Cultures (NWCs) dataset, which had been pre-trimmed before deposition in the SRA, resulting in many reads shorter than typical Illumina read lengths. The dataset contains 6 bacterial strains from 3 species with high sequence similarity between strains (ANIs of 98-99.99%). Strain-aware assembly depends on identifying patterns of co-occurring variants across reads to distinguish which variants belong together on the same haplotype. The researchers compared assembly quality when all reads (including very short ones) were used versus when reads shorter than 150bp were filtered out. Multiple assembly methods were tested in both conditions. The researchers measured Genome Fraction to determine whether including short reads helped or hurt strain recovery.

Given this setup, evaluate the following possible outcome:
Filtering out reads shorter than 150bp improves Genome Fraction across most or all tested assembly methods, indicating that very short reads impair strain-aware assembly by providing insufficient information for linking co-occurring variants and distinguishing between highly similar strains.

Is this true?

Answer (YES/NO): NO